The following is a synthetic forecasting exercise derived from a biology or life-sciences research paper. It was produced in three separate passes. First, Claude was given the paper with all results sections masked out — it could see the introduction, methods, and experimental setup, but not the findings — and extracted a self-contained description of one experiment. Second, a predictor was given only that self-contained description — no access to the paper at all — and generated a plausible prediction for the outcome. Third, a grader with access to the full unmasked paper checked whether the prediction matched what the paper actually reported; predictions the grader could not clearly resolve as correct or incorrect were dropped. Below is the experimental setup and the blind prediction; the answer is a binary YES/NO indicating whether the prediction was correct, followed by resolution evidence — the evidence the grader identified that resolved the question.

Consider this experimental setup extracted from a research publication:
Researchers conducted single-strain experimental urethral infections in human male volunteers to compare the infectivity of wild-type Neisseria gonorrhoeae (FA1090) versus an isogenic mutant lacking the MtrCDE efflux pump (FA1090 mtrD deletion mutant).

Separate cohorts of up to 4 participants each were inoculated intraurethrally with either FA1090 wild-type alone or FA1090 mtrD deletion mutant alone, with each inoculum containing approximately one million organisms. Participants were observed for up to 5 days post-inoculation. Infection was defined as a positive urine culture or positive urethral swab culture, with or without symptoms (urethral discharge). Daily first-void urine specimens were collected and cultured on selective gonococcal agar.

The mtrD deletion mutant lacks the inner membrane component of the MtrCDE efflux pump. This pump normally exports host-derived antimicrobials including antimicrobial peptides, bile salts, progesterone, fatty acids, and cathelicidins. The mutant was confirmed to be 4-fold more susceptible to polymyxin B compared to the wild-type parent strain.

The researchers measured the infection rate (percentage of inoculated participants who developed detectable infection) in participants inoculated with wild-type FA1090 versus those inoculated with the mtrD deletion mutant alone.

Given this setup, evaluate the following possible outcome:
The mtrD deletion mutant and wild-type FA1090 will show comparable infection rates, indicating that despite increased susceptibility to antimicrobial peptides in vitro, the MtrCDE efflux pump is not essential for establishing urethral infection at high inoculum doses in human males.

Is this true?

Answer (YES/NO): YES